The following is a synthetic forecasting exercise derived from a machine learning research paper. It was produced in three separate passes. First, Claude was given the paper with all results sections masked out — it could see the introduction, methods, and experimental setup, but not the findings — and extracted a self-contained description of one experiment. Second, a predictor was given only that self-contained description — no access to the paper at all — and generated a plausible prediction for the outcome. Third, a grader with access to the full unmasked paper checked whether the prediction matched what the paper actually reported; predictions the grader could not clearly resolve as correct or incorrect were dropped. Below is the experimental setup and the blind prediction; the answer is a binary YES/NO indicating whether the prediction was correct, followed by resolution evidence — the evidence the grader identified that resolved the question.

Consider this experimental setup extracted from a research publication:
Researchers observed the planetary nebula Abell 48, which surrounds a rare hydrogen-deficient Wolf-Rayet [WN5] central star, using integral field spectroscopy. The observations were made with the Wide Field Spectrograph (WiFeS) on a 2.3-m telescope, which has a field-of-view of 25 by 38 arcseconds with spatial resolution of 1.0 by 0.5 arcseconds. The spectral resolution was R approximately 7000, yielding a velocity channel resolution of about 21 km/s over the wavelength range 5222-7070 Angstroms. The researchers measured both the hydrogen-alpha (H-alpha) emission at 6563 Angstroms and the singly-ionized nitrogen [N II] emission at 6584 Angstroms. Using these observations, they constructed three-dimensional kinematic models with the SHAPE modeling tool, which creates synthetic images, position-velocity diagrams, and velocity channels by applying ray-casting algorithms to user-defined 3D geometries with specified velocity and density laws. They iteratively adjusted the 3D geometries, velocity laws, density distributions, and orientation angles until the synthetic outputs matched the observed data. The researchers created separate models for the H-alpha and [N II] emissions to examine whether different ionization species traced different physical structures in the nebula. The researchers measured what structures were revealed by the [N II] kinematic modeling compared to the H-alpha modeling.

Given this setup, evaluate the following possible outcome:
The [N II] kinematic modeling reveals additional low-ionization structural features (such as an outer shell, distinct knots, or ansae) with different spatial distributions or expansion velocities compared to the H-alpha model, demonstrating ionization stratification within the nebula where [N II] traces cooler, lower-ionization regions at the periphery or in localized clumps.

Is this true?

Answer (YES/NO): YES